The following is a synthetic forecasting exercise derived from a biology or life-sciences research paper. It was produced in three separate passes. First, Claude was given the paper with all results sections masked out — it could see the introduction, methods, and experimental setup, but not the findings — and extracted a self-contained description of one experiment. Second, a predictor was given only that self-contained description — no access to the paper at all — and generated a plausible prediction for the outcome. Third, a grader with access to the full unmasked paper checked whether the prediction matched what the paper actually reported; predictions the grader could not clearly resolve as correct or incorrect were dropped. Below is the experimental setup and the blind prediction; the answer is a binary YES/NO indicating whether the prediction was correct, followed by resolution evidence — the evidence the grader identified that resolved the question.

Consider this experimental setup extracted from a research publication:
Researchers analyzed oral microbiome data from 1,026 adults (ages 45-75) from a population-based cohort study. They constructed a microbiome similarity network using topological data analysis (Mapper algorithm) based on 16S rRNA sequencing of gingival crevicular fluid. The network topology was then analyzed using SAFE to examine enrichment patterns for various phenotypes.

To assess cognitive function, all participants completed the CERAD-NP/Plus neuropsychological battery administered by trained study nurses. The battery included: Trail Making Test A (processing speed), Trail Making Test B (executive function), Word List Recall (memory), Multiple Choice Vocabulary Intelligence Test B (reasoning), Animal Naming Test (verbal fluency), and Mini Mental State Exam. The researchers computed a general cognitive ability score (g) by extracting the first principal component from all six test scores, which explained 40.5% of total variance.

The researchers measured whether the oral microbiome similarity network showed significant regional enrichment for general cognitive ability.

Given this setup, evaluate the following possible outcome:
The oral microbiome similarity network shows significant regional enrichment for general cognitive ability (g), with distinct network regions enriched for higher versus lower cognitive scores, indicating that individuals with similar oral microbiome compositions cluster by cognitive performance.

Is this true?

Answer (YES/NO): YES